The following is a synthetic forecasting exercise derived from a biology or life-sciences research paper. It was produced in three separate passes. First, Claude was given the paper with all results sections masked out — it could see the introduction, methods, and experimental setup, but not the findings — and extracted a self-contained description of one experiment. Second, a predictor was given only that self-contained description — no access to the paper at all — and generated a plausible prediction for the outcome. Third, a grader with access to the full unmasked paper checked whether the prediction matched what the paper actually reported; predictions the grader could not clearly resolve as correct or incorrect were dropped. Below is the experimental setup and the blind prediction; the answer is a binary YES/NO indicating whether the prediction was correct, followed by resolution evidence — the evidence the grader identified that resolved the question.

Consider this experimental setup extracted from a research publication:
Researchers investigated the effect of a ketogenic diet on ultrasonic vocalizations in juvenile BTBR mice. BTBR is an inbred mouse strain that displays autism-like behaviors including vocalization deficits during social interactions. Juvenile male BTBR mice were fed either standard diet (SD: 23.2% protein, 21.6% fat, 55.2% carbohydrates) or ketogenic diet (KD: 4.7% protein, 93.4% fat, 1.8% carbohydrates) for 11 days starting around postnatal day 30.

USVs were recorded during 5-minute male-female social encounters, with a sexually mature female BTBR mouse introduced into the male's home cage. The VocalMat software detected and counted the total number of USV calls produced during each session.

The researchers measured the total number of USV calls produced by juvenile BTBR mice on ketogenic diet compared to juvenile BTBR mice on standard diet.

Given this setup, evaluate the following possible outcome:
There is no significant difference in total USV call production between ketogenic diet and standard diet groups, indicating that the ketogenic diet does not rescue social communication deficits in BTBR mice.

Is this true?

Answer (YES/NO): NO